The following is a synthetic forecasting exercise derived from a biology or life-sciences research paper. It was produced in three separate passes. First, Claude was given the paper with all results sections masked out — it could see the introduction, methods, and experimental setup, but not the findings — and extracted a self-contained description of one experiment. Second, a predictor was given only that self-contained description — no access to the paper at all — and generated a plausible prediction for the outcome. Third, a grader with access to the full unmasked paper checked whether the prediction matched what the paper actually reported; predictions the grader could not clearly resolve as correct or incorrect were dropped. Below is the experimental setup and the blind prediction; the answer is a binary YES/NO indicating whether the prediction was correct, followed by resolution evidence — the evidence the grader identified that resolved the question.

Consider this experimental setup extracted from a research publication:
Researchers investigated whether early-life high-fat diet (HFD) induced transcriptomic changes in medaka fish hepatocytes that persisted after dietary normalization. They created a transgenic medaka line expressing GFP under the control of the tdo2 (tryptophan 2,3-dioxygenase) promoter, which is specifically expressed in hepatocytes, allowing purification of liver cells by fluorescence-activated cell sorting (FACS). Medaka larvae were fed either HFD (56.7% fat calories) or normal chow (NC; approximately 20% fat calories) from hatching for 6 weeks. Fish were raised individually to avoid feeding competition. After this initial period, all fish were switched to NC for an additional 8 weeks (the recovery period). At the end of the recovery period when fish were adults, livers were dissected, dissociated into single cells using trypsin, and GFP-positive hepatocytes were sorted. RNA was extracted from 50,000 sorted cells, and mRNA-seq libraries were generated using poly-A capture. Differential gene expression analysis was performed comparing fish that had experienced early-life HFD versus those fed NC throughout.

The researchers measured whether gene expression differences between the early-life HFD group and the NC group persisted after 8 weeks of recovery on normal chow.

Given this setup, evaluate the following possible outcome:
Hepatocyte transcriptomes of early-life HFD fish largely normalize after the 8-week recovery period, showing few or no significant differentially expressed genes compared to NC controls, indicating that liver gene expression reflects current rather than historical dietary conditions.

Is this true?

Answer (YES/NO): YES